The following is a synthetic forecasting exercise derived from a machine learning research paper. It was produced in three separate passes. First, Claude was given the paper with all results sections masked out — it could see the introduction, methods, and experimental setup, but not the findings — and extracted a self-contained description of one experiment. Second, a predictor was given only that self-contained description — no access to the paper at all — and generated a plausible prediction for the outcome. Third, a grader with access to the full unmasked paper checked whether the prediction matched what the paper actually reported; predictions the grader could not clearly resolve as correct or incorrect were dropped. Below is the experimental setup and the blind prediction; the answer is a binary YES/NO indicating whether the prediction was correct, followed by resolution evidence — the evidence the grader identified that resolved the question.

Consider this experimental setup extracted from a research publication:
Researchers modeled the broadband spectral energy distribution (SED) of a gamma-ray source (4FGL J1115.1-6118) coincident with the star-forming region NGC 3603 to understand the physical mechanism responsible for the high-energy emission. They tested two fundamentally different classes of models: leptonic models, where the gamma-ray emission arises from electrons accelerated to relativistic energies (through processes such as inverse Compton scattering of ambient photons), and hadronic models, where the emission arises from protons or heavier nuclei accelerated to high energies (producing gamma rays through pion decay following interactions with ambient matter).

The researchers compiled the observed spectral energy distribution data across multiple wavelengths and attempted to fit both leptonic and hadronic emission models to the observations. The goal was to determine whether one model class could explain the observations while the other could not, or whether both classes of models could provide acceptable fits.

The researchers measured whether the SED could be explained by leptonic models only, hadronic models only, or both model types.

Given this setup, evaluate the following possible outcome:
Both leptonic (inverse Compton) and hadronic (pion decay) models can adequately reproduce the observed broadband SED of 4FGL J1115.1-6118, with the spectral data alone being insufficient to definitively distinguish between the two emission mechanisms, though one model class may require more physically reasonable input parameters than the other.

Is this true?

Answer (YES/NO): YES